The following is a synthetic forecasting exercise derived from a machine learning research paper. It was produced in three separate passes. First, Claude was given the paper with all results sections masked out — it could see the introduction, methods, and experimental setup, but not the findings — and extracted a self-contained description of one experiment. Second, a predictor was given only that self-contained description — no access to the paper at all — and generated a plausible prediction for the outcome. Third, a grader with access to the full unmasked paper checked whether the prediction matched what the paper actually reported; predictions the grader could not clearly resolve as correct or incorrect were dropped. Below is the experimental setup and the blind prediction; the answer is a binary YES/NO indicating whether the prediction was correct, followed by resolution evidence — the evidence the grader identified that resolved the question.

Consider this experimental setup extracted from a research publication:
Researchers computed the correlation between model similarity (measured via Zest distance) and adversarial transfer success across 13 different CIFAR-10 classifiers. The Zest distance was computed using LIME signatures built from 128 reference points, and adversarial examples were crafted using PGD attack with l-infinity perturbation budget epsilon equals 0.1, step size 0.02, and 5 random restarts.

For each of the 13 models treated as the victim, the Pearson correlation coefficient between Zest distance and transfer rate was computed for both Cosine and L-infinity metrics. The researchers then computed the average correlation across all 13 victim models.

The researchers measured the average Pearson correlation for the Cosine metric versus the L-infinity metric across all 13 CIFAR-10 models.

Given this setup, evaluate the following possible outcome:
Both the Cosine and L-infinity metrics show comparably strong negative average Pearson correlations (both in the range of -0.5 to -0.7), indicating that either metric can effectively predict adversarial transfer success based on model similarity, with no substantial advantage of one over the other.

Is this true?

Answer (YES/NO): NO